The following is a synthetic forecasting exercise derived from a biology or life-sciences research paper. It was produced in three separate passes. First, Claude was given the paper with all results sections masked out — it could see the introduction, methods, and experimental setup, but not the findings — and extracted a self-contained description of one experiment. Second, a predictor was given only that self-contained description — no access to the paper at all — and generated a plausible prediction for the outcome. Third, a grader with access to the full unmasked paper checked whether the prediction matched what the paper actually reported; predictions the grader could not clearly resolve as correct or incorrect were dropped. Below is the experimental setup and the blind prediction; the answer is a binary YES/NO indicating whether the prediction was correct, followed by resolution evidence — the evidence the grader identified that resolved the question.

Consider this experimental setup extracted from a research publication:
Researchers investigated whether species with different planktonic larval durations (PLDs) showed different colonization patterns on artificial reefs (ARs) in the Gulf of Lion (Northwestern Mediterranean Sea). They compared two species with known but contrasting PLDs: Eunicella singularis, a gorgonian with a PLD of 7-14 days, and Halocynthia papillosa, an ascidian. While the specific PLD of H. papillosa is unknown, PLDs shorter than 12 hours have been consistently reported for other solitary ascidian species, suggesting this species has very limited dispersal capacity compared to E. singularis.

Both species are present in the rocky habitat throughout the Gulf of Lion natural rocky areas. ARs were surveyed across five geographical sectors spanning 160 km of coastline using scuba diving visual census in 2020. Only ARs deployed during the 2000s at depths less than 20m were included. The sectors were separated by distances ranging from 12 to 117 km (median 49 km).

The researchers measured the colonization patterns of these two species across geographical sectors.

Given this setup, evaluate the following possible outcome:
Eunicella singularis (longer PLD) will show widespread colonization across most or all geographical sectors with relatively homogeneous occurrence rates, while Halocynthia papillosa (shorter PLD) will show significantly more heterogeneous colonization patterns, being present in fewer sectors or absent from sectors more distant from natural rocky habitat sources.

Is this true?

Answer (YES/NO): NO